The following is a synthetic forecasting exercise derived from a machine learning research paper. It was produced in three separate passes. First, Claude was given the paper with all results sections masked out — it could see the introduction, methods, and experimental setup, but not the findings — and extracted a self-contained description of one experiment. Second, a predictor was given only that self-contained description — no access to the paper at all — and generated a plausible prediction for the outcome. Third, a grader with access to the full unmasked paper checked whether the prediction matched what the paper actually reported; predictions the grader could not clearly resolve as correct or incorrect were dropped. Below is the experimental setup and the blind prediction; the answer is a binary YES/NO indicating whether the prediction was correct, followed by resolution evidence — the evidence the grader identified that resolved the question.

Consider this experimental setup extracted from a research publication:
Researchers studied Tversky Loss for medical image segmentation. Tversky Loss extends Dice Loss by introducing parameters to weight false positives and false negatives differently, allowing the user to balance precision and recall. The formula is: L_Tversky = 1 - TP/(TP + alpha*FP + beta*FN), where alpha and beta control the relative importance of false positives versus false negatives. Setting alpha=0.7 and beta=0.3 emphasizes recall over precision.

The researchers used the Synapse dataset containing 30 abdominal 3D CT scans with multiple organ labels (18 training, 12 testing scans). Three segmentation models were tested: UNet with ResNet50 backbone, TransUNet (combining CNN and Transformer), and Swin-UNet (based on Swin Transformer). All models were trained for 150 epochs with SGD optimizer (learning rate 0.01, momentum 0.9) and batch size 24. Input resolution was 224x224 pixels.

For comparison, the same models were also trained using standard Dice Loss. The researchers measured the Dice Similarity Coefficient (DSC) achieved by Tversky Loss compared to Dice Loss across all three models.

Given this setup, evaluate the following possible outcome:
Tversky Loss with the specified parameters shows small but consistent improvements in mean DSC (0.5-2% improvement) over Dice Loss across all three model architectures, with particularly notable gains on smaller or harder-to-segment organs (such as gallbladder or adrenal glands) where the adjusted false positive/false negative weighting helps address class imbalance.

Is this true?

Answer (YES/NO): NO